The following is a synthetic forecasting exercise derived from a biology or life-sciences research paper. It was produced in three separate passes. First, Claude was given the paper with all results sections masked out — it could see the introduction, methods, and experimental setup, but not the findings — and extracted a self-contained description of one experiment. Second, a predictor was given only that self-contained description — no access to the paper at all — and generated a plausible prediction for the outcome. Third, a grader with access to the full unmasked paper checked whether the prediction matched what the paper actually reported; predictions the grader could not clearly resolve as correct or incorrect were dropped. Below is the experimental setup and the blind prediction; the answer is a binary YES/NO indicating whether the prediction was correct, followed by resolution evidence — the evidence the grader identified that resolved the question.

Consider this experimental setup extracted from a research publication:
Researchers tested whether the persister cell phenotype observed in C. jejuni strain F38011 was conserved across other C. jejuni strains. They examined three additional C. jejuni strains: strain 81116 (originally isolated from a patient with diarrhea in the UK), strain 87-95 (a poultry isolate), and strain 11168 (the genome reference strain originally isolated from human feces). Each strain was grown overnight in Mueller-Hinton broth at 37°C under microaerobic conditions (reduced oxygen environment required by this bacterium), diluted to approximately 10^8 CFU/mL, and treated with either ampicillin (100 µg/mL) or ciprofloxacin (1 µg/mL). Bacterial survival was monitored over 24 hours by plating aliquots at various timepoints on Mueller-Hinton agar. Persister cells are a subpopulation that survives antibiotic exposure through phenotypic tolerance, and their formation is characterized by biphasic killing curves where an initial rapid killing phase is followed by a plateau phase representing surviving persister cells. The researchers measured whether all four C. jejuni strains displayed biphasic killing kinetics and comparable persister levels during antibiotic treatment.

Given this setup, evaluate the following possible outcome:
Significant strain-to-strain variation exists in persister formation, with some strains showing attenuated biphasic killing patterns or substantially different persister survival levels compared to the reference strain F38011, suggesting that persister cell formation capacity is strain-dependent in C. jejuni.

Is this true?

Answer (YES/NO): NO